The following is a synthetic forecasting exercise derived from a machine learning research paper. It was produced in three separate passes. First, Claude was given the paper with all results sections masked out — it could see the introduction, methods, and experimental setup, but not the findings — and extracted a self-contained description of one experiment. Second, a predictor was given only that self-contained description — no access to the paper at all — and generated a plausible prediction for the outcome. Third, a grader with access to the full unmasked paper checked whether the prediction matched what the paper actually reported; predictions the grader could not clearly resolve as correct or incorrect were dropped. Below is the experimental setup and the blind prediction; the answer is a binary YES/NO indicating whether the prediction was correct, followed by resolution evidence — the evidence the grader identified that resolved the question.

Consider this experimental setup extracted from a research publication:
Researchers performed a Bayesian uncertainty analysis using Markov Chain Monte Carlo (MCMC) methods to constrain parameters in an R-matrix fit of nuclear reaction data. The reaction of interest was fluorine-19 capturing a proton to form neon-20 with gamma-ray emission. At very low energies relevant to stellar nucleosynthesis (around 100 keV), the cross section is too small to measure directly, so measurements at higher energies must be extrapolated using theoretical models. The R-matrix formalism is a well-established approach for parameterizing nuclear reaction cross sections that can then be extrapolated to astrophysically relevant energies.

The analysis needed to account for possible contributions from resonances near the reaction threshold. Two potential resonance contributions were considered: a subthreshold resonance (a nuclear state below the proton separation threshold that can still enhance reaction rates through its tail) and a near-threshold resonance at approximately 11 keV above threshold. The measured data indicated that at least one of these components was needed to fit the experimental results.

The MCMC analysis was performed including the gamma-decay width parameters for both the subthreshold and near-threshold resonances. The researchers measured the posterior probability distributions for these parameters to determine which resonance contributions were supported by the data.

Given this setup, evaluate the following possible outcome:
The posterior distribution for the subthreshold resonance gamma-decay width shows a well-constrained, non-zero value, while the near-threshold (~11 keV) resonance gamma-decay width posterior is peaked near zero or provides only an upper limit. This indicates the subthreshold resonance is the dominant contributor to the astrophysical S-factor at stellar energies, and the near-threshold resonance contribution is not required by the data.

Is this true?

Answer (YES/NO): YES